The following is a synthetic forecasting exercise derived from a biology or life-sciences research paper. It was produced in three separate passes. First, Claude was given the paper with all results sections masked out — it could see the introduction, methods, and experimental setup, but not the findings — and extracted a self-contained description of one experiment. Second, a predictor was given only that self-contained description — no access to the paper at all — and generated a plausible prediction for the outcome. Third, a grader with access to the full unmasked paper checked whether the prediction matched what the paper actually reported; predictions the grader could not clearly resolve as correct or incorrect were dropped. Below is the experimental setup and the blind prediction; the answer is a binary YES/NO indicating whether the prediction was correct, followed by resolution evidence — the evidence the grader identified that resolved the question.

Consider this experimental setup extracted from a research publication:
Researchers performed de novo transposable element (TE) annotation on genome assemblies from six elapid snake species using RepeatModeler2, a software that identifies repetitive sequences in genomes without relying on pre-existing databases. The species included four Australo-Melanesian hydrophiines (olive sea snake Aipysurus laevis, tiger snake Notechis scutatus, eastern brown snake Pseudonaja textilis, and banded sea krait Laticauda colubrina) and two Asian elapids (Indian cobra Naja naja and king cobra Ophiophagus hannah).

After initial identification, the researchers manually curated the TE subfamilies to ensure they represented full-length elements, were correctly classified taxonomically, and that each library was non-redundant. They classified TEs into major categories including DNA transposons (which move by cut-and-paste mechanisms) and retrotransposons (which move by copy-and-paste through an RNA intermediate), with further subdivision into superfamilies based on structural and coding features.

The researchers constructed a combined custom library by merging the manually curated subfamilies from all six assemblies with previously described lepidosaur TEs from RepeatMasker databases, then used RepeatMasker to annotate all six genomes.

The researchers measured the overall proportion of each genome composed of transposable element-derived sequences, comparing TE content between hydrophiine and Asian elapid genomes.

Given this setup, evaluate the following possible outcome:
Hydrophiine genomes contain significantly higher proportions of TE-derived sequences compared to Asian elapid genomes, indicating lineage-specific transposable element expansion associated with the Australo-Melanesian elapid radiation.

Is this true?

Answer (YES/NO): NO